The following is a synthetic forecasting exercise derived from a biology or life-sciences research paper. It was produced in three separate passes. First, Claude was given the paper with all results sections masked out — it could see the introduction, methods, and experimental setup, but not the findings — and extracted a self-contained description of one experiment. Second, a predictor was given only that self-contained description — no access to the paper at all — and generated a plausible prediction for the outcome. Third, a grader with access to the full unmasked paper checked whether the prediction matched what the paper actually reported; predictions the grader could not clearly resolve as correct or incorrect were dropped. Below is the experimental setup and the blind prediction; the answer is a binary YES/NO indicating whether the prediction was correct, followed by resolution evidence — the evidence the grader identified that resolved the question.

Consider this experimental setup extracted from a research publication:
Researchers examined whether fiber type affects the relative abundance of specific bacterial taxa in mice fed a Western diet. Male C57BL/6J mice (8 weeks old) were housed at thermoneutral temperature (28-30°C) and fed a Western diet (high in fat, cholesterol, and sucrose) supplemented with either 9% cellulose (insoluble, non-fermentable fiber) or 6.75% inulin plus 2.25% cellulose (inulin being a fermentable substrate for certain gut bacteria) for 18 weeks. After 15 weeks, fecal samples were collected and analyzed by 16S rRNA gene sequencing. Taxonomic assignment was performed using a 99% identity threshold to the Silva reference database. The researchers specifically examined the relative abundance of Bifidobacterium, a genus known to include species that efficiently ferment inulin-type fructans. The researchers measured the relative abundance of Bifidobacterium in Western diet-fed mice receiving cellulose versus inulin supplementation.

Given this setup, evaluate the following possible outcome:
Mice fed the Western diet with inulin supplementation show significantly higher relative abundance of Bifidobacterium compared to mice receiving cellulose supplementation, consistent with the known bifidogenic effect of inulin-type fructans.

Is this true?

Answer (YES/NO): YES